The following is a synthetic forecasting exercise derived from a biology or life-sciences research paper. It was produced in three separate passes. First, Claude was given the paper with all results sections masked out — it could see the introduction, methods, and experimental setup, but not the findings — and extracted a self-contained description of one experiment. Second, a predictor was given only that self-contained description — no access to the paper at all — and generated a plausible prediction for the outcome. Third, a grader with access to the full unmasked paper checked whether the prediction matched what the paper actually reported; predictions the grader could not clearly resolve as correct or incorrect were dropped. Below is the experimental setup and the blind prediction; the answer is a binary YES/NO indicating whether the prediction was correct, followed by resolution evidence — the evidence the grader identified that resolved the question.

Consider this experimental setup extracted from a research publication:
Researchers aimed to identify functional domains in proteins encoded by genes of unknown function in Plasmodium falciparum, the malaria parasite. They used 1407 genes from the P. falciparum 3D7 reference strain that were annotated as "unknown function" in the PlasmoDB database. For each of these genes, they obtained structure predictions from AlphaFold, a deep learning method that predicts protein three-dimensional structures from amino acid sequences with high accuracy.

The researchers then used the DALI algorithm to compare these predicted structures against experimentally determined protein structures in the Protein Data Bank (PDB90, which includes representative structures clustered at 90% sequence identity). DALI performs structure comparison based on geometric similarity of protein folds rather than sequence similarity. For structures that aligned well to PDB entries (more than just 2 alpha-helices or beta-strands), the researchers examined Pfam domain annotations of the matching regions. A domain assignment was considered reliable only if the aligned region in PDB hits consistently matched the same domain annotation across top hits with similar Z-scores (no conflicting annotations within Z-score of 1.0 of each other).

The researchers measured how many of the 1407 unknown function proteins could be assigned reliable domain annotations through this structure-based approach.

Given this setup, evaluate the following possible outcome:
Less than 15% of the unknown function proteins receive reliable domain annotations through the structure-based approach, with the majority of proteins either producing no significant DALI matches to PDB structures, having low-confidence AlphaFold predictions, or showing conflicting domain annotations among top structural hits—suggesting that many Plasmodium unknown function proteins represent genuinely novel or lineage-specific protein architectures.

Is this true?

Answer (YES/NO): NO